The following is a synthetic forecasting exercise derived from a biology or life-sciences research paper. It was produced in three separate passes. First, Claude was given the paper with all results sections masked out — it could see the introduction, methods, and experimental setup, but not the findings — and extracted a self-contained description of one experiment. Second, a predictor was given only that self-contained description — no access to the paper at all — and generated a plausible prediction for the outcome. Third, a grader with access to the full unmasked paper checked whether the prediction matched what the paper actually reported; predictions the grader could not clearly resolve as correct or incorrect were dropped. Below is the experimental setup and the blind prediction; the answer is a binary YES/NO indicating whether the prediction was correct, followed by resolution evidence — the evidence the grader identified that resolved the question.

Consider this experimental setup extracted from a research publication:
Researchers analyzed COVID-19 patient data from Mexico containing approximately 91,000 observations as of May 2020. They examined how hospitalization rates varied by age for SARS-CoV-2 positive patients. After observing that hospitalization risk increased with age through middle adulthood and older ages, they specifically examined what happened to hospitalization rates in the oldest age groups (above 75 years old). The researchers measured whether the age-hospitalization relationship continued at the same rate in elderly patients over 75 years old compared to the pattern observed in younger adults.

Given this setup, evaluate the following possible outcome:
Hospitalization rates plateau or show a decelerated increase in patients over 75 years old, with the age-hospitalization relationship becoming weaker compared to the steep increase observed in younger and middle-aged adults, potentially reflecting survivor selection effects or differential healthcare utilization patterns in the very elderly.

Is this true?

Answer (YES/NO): YES